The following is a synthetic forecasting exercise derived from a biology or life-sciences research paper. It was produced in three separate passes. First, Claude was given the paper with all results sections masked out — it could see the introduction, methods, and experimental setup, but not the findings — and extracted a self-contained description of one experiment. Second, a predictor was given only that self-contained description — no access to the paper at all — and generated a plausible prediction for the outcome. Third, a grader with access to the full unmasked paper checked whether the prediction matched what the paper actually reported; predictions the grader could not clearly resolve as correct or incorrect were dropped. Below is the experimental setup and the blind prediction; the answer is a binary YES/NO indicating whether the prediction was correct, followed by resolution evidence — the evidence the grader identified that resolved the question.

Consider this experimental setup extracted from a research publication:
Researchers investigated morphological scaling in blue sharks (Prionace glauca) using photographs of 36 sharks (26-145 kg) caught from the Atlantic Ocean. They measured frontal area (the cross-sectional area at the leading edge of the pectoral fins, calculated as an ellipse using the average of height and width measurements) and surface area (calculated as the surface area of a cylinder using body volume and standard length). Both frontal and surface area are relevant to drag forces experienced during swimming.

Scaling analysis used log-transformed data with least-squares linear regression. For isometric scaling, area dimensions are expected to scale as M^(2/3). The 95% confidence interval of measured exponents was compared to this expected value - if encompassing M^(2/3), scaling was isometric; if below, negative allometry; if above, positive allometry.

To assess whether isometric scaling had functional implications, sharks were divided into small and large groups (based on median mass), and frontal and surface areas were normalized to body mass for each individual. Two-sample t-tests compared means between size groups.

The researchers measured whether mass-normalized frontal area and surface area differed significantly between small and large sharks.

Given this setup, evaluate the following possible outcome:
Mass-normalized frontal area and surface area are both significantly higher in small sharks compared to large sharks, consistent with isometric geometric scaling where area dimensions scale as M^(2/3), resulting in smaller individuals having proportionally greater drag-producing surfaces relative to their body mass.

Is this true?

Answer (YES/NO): NO